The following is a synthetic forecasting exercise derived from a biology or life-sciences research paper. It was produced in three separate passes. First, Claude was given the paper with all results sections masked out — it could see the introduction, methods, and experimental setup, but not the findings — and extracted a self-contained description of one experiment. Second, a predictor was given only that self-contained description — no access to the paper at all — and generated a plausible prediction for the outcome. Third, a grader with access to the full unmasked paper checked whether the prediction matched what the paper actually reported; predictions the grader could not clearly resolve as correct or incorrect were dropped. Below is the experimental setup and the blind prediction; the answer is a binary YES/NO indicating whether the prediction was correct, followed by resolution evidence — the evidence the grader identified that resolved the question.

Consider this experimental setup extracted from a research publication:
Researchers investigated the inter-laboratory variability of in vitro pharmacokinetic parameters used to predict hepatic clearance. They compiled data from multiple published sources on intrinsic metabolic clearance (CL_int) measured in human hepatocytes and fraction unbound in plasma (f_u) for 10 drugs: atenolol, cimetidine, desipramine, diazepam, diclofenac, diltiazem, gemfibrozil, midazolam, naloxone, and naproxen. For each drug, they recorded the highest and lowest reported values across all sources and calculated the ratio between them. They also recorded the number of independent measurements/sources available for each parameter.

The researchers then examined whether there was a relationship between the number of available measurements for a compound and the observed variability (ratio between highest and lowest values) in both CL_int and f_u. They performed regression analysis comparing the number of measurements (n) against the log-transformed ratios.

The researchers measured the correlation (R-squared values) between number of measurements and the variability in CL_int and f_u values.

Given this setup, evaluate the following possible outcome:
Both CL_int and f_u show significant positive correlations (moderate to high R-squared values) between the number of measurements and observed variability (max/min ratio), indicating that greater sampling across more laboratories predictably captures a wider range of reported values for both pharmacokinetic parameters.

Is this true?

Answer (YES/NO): NO